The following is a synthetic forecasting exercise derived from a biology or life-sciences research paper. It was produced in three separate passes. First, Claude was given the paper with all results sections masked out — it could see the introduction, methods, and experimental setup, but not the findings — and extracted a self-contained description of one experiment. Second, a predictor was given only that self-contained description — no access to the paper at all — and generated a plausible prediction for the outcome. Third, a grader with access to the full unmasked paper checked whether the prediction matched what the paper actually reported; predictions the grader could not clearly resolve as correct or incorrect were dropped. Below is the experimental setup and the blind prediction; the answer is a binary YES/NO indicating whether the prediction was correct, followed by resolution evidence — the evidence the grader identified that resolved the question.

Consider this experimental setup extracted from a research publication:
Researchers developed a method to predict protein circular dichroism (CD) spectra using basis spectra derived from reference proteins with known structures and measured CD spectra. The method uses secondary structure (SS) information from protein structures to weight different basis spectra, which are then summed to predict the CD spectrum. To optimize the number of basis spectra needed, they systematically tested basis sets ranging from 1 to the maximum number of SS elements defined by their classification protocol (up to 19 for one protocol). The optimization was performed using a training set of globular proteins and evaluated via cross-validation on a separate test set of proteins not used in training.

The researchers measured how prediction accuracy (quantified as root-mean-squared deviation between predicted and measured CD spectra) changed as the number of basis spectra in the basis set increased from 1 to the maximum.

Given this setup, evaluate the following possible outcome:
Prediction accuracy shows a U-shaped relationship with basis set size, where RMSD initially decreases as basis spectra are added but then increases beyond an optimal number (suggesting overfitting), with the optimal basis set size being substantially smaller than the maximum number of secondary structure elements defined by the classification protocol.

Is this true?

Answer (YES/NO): NO